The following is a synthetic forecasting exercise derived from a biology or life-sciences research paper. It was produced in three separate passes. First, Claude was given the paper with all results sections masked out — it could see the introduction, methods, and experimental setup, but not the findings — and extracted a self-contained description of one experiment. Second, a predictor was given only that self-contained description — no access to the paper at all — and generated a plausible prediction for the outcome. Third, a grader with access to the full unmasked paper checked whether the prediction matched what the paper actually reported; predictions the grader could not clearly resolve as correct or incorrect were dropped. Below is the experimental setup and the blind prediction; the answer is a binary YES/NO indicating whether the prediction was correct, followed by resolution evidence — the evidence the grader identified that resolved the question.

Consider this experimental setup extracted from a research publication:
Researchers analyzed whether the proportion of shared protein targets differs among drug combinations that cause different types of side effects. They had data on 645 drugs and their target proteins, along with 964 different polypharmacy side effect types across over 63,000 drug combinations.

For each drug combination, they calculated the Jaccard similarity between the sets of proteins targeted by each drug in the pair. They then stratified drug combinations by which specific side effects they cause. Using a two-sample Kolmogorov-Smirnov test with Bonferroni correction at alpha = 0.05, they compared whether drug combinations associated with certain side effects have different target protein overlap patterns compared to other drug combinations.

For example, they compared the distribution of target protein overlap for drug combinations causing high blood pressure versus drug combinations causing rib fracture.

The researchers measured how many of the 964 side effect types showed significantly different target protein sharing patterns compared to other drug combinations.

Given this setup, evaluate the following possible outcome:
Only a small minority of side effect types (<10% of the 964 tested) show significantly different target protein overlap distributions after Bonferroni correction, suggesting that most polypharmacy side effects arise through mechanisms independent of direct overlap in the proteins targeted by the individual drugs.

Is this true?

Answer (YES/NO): NO